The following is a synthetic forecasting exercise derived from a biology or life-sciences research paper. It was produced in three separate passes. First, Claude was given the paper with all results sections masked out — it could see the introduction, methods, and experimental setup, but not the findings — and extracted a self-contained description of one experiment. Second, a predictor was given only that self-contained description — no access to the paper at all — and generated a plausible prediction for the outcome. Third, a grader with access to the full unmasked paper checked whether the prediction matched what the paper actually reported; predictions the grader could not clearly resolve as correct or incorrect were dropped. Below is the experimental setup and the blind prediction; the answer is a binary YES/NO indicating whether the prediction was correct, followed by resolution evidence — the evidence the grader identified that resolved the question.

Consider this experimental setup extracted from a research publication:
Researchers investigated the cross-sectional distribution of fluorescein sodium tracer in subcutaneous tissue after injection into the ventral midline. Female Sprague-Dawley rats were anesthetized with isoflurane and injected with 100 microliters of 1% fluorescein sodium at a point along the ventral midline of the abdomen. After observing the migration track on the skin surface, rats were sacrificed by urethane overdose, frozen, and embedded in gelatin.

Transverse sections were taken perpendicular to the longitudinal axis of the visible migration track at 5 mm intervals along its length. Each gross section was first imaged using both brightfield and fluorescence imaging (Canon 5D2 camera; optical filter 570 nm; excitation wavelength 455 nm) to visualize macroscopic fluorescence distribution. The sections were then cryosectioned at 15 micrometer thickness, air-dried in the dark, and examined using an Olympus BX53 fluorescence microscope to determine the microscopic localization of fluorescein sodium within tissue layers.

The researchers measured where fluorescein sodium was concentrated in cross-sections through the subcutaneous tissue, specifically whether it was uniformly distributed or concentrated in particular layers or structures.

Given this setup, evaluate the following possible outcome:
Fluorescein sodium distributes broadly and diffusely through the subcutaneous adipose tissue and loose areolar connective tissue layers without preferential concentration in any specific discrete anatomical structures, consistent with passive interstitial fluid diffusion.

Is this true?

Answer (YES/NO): NO